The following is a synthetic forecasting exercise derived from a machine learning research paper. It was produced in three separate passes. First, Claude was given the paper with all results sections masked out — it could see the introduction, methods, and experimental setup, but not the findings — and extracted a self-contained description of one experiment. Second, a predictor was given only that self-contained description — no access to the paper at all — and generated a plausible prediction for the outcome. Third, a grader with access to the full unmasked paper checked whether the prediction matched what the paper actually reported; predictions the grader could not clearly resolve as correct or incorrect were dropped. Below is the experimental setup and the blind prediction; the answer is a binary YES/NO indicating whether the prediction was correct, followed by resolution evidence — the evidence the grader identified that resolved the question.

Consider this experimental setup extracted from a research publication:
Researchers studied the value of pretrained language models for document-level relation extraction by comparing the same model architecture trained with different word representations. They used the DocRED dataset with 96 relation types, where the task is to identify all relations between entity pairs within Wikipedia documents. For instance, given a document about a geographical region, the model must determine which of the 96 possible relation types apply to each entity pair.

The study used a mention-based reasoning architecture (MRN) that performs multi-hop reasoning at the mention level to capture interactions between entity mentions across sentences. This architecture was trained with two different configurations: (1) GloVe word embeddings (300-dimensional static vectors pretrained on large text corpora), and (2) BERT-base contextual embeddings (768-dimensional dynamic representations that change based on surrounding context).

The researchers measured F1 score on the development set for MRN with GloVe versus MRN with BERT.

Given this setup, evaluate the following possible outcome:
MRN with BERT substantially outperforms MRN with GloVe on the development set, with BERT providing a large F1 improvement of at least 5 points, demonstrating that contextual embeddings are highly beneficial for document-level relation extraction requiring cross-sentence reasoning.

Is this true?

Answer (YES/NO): NO